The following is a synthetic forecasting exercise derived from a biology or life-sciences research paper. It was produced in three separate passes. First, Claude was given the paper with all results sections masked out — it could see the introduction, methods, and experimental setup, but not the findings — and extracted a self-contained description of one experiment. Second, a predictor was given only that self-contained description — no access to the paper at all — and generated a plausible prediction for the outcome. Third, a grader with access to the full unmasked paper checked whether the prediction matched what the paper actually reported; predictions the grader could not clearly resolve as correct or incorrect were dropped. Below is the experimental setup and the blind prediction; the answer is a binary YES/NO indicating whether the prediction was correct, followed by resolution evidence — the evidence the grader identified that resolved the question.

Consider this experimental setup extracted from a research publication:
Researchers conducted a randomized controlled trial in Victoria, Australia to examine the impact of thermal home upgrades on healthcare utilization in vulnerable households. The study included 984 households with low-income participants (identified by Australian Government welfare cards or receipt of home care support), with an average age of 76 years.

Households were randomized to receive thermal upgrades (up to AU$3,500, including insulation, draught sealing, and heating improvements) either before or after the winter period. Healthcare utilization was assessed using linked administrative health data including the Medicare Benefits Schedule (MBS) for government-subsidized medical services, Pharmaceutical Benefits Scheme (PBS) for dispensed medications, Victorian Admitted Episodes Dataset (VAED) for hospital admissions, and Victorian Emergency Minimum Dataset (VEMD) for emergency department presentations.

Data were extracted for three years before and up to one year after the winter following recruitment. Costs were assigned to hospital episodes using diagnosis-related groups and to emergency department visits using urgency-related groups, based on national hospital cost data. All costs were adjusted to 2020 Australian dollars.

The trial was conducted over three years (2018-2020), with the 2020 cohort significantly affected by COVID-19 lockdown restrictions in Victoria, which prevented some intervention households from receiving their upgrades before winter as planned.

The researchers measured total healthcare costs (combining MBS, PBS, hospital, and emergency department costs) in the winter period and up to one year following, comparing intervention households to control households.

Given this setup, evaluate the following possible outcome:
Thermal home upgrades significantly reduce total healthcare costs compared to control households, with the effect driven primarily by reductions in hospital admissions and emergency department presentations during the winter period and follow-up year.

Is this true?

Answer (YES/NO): NO